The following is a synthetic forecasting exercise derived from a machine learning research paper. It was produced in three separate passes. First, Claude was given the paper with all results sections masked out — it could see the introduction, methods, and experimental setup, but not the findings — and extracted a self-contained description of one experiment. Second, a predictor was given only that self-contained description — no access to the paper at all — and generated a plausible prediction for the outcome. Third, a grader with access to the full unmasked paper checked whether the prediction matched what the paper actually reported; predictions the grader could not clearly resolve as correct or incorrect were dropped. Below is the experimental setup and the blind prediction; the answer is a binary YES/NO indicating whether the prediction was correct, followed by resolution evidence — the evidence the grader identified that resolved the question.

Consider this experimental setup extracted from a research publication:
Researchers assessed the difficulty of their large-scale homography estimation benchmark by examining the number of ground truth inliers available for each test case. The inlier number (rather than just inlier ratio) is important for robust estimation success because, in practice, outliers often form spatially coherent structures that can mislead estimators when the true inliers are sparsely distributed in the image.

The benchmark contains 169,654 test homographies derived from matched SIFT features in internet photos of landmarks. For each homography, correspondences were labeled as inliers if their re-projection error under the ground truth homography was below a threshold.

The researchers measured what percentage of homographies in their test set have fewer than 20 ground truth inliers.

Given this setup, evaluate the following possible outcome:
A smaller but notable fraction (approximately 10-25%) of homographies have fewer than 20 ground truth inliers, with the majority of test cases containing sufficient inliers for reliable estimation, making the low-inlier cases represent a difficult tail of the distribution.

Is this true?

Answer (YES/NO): NO